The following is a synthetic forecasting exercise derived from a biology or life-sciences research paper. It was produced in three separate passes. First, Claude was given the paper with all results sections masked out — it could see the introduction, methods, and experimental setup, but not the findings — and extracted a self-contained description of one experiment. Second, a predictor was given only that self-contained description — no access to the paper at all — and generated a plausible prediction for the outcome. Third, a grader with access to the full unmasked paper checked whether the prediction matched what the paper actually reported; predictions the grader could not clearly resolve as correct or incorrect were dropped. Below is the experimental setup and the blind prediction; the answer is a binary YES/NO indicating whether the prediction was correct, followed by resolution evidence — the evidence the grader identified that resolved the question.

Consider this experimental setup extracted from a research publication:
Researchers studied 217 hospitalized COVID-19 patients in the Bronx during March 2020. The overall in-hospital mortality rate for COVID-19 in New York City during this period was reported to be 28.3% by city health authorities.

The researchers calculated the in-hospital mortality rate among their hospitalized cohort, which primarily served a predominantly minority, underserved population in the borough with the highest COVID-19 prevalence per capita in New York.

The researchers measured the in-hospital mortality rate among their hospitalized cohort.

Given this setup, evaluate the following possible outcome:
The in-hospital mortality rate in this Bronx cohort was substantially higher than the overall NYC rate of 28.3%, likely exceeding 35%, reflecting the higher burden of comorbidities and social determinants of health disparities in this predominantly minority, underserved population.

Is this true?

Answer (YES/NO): NO